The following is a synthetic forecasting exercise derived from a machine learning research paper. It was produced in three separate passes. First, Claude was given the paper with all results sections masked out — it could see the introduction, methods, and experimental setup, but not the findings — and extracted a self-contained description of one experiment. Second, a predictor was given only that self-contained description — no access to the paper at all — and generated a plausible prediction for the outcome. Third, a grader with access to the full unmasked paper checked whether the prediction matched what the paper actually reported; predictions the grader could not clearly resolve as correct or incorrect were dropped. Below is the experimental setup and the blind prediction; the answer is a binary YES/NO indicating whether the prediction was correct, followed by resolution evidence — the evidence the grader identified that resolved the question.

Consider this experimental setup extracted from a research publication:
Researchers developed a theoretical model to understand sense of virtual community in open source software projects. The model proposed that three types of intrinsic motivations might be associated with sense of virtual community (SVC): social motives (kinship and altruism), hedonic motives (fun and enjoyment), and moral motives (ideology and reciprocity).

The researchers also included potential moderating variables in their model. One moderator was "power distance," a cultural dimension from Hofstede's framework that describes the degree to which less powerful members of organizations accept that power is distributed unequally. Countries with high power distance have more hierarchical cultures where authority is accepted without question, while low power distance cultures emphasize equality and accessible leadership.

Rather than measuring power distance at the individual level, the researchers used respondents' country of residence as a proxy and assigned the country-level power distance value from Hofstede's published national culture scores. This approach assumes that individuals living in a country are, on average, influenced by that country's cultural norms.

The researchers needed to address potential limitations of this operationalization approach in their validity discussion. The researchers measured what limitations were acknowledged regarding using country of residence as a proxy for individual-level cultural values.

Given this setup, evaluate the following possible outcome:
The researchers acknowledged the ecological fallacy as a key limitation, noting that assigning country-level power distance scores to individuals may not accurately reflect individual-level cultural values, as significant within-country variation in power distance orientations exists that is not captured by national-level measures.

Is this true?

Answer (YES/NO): NO